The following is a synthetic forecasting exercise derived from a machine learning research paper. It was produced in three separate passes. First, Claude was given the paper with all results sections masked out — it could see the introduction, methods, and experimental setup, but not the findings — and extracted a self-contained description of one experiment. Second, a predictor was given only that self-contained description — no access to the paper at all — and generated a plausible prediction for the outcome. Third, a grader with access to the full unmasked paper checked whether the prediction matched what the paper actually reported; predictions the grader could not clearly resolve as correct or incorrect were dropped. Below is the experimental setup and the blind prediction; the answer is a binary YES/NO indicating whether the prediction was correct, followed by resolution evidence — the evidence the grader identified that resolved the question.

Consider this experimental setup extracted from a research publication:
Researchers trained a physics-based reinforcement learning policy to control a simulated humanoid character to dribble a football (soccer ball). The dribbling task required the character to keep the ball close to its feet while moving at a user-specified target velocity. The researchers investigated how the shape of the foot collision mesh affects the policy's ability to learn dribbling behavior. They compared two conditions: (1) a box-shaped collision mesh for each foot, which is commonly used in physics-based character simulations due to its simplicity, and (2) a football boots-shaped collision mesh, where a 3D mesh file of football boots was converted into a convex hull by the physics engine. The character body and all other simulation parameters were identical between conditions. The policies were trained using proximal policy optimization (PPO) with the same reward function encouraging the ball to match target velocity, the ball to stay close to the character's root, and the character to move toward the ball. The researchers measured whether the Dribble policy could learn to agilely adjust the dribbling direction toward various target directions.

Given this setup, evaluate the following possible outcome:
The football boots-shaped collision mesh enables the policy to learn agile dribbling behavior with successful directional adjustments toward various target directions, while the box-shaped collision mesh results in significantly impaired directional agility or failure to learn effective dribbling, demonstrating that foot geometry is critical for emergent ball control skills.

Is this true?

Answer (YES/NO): YES